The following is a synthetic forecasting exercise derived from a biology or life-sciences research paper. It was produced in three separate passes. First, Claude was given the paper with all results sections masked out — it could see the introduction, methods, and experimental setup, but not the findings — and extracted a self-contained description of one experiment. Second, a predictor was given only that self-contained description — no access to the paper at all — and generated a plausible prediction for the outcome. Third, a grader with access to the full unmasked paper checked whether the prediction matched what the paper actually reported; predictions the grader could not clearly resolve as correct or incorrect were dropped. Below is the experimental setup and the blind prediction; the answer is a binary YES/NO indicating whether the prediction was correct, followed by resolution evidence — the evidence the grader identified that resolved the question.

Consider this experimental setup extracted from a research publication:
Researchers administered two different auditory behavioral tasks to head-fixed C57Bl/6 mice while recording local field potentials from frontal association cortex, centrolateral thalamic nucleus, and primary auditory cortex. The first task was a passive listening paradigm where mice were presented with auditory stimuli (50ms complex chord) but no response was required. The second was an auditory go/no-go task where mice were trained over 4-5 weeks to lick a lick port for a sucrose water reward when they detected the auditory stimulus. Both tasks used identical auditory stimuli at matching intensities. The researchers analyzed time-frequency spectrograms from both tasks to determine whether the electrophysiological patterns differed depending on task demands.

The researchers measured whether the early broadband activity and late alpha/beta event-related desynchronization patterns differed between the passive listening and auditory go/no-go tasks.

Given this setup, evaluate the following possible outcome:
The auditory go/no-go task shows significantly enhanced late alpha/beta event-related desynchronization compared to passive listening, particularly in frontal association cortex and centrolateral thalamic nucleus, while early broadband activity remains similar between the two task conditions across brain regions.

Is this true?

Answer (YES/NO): NO